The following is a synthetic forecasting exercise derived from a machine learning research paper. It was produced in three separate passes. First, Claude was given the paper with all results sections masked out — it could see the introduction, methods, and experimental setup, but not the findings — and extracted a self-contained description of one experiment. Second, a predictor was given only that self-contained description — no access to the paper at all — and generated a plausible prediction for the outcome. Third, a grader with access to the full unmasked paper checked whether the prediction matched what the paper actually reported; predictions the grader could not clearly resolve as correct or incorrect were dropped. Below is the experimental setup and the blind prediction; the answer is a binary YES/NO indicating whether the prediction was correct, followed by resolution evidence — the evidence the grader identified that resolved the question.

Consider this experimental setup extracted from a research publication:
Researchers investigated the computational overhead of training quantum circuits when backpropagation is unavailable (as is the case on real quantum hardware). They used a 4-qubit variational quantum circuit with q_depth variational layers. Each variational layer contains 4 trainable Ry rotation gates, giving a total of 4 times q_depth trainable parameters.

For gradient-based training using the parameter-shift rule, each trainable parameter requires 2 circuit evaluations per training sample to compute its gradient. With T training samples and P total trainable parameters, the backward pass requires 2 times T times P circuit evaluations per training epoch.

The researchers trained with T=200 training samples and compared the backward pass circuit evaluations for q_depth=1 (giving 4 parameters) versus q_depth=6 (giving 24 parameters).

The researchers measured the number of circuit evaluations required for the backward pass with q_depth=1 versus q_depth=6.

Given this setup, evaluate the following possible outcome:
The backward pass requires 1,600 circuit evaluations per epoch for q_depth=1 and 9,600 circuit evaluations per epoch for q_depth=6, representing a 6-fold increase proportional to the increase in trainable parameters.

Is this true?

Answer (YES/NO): NO